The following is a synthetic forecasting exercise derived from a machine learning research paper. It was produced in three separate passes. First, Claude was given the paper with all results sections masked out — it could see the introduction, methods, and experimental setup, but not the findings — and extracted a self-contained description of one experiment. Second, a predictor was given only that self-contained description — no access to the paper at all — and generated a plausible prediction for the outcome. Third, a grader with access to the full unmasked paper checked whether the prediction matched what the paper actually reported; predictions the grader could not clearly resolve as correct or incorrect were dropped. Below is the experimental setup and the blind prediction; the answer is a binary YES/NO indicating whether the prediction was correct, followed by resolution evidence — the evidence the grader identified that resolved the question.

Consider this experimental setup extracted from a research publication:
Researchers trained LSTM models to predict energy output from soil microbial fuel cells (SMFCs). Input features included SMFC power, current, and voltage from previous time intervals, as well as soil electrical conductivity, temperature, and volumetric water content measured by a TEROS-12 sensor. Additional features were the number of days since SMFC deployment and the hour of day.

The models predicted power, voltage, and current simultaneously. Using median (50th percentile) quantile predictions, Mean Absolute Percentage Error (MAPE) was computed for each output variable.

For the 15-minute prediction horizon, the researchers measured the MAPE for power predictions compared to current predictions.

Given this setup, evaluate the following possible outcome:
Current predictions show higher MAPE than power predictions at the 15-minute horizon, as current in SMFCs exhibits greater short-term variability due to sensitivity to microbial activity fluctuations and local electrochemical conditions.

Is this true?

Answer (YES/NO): NO